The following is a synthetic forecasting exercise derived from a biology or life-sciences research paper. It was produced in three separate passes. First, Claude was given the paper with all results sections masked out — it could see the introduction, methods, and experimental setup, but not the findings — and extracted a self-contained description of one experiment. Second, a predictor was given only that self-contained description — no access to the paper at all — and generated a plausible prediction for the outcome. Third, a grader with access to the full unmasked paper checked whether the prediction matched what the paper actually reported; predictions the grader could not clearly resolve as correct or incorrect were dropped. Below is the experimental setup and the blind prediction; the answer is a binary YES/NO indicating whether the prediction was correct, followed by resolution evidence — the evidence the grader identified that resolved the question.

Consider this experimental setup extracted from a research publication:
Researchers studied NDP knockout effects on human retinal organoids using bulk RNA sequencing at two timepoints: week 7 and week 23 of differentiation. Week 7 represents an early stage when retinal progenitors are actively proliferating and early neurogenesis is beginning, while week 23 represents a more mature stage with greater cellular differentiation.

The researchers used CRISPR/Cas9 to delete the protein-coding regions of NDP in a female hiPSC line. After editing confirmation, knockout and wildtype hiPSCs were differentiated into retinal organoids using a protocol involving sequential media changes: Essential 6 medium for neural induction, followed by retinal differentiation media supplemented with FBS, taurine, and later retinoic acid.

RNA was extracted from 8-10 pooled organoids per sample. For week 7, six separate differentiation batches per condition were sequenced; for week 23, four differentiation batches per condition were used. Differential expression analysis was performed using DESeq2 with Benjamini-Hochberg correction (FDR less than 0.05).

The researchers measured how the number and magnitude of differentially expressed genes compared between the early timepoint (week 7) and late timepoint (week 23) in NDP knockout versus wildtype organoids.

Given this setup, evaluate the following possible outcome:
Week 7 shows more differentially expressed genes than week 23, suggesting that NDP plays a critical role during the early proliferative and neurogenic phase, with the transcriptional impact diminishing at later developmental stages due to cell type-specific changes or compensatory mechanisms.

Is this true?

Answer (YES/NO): NO